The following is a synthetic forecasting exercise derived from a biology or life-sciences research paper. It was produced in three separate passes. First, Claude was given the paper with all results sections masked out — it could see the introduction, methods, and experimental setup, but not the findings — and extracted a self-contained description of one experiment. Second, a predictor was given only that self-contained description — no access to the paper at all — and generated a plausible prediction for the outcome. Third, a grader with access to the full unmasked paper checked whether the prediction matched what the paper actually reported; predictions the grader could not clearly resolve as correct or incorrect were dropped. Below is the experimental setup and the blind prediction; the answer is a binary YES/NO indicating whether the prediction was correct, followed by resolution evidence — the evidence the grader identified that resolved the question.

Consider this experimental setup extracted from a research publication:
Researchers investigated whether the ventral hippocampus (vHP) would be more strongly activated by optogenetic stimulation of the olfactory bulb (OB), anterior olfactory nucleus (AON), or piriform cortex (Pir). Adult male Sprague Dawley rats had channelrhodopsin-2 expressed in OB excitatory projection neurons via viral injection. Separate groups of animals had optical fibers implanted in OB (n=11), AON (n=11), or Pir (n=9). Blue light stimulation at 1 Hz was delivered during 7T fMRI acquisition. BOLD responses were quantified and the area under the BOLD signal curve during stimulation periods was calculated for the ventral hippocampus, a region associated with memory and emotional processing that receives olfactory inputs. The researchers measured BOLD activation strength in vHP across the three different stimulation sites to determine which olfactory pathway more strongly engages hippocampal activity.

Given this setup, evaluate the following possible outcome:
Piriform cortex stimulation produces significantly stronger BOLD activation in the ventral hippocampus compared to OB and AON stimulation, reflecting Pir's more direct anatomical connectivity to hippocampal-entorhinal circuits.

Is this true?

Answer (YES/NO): NO